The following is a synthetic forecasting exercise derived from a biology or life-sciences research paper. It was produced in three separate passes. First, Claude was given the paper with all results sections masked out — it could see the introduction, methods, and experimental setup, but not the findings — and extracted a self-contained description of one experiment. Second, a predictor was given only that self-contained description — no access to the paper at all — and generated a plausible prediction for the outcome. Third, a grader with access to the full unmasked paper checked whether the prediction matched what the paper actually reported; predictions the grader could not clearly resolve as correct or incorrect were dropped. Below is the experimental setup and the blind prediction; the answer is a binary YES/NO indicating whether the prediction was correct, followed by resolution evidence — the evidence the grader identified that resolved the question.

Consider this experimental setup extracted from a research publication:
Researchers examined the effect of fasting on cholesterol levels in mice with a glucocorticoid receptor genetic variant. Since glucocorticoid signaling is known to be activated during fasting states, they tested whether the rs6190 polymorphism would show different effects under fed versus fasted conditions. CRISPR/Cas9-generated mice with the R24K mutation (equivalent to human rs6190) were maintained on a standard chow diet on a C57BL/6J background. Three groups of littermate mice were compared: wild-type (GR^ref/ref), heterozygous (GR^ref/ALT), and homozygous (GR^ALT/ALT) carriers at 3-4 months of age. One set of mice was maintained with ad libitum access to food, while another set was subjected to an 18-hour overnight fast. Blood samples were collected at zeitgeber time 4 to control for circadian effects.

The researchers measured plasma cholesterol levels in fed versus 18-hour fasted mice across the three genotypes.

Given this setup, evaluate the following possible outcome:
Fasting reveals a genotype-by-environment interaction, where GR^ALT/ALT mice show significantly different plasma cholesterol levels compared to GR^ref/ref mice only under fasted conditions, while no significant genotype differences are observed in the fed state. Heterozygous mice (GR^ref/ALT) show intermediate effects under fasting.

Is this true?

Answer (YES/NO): NO